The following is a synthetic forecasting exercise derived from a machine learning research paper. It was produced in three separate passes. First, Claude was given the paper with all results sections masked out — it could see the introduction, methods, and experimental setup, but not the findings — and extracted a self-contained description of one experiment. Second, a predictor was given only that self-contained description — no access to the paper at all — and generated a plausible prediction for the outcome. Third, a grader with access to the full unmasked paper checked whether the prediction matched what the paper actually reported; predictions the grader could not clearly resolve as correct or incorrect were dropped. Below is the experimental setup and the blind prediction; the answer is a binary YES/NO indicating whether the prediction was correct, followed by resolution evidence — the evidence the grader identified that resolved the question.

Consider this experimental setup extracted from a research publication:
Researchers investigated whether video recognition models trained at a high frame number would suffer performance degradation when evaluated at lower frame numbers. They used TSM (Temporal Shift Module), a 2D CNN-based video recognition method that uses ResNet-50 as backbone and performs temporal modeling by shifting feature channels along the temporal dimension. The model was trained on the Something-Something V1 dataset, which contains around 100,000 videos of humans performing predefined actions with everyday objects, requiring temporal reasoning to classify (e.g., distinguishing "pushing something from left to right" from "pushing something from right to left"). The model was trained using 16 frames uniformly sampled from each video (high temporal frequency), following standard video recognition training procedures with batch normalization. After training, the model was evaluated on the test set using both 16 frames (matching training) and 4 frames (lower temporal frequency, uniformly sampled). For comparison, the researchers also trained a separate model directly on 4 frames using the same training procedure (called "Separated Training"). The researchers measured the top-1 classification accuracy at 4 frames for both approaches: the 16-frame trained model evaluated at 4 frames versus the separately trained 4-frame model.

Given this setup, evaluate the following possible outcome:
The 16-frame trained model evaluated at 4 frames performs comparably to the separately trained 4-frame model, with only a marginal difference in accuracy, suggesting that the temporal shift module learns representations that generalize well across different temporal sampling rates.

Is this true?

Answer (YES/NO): NO